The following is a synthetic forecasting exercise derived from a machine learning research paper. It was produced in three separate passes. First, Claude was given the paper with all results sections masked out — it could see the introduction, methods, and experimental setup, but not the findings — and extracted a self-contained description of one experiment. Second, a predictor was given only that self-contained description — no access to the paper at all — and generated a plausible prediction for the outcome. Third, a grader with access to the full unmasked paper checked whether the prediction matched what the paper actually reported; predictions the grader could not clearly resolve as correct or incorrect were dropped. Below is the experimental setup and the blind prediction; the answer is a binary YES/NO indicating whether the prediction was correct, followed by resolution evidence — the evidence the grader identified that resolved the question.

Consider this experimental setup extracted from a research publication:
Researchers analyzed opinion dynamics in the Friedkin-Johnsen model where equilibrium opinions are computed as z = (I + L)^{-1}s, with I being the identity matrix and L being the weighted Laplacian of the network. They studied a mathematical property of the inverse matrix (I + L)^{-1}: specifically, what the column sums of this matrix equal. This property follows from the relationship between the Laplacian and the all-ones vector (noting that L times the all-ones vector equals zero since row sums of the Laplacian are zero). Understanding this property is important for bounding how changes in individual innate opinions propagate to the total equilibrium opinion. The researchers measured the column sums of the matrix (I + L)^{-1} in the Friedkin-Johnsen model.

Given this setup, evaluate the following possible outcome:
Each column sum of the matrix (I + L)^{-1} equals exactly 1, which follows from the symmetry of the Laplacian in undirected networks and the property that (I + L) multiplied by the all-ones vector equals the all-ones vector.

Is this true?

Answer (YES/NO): YES